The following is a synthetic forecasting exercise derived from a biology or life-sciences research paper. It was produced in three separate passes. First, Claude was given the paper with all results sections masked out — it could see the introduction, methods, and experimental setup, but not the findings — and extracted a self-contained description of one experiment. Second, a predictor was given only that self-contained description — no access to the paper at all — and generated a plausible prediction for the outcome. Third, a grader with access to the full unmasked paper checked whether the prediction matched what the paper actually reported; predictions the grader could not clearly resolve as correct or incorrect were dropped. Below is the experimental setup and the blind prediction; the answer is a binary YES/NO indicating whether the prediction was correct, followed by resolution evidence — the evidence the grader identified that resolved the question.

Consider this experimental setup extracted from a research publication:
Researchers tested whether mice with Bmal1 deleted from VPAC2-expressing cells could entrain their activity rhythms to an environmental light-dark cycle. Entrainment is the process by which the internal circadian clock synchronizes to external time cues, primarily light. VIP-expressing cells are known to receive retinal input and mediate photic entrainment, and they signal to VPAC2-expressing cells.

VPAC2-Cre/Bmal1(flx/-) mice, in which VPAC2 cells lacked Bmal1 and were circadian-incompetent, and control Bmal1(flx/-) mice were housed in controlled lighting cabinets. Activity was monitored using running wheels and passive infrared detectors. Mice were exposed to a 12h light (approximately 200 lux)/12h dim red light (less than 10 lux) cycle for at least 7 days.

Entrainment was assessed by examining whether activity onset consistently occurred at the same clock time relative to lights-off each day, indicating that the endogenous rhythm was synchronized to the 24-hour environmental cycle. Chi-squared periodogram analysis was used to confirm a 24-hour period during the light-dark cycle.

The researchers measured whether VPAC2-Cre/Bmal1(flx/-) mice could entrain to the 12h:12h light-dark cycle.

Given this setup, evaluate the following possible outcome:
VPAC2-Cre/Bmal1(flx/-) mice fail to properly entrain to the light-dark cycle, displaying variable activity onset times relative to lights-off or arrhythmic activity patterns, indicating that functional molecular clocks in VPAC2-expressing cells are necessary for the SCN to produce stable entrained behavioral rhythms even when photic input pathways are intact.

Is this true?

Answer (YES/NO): NO